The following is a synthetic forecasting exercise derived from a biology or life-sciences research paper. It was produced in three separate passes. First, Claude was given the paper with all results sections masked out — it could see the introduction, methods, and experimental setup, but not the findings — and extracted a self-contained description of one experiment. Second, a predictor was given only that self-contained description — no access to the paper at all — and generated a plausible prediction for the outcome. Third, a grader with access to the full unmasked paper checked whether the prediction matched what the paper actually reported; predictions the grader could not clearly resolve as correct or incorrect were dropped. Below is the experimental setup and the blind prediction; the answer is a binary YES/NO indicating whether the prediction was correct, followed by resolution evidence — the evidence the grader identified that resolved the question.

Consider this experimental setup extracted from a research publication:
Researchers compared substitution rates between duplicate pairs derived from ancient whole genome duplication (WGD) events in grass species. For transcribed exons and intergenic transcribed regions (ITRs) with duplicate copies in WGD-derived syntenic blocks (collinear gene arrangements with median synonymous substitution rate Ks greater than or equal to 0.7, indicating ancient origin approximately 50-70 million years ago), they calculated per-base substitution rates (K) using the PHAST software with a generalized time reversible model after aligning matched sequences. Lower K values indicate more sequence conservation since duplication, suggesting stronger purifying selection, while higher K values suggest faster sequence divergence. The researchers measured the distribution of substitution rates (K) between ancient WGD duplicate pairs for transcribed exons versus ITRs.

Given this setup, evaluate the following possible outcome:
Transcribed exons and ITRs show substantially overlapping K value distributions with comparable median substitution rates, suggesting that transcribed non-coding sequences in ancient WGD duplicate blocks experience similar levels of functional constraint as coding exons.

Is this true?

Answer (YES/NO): NO